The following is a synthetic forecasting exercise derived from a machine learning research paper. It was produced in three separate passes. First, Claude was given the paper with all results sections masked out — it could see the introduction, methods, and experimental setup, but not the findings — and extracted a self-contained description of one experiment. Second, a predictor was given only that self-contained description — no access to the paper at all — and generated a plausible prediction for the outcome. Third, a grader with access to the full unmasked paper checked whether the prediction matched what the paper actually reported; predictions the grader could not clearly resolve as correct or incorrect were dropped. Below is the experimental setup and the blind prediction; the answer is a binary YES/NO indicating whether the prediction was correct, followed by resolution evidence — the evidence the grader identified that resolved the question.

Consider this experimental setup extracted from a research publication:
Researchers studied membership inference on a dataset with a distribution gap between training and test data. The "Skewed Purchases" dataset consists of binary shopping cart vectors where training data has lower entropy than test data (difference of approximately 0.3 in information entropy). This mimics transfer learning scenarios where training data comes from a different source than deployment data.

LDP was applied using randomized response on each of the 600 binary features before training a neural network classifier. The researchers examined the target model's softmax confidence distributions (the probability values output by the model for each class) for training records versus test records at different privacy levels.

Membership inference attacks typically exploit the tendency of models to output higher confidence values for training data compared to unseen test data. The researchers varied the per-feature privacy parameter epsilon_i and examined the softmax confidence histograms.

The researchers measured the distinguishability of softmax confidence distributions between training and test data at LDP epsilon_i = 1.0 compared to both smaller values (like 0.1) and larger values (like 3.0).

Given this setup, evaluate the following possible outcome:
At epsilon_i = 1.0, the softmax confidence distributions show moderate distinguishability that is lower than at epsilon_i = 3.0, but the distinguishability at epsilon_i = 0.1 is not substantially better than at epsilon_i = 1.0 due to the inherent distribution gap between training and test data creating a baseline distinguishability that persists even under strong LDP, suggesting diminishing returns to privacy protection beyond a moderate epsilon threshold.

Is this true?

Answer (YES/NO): NO